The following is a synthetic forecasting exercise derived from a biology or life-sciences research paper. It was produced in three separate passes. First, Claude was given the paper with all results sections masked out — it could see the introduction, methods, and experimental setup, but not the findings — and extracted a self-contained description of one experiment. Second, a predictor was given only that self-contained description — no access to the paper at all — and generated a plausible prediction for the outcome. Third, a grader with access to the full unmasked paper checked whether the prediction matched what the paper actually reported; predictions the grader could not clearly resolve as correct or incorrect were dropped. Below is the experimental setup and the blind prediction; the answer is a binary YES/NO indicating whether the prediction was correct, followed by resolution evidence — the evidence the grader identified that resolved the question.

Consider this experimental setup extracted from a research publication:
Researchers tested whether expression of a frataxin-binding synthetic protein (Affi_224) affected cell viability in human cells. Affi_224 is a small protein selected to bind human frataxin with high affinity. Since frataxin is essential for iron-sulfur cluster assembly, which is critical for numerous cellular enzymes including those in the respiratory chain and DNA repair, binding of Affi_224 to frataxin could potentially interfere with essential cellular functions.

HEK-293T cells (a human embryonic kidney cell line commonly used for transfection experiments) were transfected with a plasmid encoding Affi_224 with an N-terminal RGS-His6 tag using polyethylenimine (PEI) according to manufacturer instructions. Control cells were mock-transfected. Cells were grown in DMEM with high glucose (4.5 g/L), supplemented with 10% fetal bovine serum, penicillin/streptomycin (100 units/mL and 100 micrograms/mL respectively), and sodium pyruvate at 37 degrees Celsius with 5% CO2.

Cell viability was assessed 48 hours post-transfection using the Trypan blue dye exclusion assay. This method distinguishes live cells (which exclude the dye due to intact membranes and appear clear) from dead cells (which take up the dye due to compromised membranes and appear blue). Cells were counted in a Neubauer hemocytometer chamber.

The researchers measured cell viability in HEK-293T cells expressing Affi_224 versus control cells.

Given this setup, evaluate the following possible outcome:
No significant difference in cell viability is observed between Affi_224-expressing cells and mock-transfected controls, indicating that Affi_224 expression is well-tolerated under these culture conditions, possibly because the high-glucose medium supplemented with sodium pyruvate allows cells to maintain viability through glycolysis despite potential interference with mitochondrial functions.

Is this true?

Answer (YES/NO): YES